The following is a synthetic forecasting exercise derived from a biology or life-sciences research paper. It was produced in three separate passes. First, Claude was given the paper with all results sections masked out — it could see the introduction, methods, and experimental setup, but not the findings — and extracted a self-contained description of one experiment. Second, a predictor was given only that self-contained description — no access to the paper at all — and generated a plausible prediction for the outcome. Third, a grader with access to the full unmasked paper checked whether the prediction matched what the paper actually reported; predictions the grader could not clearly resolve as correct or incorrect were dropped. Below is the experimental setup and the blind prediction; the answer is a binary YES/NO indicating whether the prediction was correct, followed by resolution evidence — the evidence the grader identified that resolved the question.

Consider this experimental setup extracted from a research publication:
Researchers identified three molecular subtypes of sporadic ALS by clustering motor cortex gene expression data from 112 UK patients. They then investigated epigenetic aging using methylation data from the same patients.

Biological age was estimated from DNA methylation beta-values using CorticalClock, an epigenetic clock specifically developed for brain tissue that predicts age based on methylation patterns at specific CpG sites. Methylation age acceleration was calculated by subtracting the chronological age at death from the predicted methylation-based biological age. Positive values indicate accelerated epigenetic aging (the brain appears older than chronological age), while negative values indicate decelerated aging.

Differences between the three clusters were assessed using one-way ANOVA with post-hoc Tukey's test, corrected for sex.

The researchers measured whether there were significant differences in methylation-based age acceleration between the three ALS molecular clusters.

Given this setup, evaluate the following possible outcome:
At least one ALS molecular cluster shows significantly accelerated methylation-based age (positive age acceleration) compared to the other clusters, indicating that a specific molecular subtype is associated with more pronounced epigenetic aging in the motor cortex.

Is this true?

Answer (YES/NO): YES